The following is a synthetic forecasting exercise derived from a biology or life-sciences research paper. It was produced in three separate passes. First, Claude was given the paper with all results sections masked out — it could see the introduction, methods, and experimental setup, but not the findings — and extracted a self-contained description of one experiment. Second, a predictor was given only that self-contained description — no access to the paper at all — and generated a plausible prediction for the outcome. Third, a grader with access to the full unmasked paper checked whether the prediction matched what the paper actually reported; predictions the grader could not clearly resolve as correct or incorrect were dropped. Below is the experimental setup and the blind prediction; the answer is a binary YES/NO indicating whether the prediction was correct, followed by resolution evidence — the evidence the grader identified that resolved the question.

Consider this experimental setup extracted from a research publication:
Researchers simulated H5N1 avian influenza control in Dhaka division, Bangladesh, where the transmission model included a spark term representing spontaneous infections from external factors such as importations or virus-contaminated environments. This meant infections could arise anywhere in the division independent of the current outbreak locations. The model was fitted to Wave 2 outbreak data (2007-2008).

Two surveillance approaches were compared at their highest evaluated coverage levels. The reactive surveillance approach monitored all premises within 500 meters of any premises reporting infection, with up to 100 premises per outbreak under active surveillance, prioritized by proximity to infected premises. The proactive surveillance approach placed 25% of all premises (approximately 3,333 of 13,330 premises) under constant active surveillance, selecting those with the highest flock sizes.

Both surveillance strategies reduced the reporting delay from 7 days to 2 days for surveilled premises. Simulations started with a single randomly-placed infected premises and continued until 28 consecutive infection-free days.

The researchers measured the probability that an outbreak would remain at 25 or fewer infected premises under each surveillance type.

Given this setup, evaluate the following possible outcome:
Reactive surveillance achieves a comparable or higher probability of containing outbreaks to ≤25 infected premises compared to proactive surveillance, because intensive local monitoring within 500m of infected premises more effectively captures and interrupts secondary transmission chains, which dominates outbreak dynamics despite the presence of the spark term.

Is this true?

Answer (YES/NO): NO